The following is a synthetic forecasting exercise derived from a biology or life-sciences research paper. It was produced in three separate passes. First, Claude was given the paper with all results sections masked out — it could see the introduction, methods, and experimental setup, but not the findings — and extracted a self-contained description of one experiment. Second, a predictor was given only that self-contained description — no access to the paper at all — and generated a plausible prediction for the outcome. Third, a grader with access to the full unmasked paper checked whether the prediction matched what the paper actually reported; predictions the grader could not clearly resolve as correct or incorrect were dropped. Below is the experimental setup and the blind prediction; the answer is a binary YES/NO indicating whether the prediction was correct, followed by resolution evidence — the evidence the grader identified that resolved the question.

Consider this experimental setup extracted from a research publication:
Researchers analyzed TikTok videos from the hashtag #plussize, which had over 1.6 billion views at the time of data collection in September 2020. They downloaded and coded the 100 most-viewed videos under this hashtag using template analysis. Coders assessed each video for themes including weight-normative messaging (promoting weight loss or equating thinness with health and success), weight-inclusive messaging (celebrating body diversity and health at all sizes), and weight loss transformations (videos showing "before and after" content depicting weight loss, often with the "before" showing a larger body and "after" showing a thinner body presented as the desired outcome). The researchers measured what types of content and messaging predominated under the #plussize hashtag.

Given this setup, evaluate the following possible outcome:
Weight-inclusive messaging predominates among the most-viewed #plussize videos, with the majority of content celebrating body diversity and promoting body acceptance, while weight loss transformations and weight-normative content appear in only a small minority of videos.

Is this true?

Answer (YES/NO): NO